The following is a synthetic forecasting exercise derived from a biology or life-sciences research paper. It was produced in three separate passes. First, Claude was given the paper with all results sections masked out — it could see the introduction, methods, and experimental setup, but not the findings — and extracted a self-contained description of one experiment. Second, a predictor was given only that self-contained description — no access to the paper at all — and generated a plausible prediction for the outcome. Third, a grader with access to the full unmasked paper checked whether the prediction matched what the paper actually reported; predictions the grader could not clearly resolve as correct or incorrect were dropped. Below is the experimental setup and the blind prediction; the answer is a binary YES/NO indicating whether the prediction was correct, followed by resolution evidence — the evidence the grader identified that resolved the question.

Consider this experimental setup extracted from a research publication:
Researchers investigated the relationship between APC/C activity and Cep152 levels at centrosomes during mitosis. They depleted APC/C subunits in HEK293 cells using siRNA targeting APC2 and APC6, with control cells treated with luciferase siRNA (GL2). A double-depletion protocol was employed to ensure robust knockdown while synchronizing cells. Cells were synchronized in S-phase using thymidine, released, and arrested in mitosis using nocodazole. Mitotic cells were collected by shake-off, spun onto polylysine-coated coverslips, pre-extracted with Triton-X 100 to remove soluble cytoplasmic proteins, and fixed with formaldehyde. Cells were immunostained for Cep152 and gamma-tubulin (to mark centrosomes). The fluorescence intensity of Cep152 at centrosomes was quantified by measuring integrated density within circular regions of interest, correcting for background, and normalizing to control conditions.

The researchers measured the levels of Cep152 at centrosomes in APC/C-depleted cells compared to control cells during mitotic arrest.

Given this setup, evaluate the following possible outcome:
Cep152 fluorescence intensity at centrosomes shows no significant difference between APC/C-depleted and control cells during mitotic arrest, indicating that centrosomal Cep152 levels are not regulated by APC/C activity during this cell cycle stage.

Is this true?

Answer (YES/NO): NO